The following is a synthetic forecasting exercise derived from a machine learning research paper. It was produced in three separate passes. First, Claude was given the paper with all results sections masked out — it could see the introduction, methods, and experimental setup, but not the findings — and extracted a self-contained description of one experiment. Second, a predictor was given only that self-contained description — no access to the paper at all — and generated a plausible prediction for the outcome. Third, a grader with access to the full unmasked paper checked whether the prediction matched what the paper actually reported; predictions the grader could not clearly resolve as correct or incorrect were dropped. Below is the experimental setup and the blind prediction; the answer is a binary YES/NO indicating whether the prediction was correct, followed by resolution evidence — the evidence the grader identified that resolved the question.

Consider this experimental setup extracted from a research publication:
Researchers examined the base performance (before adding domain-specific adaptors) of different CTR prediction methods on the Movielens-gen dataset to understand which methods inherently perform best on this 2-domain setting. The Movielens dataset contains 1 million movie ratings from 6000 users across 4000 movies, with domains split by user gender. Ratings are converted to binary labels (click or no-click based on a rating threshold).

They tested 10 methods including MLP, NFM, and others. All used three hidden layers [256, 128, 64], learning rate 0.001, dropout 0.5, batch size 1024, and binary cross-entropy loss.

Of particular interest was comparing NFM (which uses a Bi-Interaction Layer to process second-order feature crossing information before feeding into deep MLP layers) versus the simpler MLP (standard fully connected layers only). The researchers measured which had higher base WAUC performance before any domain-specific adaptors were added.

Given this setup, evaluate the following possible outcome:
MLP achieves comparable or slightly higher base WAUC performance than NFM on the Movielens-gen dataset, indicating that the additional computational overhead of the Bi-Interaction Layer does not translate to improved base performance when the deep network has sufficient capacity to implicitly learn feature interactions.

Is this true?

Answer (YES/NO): NO